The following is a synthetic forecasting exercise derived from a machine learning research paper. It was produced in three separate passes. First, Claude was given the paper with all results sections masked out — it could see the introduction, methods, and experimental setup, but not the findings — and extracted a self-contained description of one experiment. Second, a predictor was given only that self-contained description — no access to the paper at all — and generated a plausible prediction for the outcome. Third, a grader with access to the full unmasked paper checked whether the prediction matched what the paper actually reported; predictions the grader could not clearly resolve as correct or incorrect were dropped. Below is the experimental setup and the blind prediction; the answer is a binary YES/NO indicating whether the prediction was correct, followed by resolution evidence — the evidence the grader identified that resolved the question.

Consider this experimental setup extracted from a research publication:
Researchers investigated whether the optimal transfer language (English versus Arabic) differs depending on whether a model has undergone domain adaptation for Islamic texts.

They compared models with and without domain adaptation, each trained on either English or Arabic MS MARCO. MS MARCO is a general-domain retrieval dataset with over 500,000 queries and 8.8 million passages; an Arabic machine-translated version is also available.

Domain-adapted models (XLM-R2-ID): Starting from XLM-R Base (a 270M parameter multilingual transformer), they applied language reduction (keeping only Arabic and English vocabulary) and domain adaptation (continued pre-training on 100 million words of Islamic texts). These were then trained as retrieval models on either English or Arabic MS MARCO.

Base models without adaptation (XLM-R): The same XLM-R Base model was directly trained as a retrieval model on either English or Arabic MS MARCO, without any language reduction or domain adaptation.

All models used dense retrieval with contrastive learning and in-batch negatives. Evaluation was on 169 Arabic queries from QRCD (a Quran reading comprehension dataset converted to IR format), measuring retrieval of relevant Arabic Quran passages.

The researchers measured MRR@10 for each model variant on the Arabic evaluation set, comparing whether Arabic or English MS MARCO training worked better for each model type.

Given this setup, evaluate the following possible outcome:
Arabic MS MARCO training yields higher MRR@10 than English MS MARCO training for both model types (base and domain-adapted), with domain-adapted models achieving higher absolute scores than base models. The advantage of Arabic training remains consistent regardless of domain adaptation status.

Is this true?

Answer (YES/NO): NO